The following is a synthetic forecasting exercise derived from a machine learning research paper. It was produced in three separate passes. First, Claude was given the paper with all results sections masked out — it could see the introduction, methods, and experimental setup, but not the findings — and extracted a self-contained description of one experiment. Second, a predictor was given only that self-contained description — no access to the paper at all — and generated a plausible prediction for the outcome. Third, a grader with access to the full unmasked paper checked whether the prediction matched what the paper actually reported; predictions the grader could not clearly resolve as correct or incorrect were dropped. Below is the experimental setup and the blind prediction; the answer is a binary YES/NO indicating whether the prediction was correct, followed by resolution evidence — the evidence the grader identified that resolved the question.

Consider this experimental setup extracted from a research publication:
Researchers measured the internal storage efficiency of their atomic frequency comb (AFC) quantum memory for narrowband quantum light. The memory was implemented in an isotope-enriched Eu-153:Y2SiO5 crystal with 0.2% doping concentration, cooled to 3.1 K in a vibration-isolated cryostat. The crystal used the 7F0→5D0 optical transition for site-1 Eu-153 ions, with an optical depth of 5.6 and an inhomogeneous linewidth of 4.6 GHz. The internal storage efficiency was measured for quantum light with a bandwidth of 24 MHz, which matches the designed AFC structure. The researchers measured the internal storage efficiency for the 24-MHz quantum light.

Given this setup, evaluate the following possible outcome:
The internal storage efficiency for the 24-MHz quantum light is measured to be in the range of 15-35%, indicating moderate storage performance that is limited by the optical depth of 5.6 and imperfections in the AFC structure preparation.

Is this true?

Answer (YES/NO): NO